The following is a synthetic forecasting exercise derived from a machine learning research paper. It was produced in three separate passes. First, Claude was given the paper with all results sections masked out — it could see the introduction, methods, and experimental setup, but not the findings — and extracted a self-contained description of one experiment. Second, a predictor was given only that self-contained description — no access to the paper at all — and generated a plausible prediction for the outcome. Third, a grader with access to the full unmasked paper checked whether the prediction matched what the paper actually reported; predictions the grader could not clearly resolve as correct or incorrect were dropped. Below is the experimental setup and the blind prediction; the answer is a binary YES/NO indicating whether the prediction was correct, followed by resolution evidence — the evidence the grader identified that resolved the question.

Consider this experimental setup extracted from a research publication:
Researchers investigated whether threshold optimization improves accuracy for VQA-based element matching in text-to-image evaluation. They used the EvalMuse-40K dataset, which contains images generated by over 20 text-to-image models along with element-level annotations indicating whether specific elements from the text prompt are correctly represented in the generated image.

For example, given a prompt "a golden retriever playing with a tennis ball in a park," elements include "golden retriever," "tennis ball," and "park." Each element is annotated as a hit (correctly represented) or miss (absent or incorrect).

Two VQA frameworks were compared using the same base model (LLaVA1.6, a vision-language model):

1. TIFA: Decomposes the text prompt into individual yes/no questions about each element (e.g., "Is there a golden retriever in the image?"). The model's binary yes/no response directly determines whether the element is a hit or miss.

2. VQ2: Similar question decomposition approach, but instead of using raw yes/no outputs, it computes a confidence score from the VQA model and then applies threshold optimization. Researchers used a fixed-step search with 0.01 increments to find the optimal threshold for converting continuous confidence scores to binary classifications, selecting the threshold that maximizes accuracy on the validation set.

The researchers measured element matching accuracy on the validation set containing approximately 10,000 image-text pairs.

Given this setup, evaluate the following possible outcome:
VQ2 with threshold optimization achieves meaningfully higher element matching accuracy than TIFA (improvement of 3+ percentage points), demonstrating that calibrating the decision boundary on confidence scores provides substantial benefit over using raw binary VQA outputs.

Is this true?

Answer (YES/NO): YES